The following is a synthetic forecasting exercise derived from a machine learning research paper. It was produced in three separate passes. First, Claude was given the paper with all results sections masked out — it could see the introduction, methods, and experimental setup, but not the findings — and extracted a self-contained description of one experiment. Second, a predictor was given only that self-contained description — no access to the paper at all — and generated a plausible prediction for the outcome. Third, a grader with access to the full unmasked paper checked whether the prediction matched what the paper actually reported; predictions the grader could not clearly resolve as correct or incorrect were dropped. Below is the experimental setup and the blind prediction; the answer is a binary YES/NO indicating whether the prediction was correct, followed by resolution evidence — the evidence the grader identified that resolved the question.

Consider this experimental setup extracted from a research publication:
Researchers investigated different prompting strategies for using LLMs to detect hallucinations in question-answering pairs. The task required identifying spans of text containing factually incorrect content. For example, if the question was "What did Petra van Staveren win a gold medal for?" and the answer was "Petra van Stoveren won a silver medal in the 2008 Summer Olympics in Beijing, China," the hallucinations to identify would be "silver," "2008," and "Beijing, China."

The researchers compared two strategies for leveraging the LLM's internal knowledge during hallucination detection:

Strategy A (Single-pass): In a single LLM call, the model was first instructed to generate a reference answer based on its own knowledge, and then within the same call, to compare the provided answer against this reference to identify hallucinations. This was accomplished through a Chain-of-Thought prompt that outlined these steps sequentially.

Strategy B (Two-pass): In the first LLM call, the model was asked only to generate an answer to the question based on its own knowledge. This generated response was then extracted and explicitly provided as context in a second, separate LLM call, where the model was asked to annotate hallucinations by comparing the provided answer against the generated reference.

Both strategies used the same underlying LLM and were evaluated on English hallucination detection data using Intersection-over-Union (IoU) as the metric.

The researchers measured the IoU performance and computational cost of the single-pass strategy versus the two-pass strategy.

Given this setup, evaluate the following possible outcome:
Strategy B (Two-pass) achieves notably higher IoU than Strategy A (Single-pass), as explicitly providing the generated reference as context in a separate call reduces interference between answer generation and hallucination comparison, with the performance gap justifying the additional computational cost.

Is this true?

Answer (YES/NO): NO